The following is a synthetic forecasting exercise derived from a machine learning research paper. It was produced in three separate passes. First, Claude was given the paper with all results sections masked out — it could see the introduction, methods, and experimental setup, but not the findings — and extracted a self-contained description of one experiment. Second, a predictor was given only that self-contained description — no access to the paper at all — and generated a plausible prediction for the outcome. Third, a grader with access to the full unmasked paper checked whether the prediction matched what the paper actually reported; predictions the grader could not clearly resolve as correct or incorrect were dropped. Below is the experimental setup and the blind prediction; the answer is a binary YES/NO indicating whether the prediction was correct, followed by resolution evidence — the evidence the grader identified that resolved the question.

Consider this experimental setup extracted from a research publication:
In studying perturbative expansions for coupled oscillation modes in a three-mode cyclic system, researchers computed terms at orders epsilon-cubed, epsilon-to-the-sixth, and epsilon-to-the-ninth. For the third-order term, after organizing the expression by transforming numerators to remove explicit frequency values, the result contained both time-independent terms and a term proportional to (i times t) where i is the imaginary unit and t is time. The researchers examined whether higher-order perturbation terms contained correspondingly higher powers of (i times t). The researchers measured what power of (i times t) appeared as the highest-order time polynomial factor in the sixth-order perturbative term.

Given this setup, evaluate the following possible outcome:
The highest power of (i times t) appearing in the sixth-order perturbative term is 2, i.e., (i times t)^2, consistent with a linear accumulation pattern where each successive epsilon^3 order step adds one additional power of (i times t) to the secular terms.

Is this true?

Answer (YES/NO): YES